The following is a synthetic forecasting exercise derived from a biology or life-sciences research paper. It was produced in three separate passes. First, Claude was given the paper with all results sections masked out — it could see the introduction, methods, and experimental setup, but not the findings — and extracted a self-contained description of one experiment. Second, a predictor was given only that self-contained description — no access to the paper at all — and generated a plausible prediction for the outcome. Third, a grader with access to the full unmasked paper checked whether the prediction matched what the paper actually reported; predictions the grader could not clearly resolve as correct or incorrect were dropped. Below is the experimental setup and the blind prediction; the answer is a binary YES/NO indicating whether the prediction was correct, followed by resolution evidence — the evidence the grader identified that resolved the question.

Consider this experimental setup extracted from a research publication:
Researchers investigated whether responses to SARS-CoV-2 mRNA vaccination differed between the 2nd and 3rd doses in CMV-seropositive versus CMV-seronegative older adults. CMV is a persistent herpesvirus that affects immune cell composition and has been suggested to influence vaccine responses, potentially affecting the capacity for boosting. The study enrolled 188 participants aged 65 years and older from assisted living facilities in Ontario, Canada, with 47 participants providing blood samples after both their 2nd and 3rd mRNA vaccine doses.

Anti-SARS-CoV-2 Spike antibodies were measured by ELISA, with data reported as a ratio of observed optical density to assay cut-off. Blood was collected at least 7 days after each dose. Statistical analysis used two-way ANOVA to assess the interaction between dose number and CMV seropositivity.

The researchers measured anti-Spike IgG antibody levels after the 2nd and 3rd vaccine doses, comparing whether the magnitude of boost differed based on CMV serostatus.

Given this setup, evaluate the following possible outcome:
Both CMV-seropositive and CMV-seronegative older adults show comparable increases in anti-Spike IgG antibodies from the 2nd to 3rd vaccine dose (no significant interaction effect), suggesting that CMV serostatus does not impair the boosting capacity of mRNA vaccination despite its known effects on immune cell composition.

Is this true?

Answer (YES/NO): YES